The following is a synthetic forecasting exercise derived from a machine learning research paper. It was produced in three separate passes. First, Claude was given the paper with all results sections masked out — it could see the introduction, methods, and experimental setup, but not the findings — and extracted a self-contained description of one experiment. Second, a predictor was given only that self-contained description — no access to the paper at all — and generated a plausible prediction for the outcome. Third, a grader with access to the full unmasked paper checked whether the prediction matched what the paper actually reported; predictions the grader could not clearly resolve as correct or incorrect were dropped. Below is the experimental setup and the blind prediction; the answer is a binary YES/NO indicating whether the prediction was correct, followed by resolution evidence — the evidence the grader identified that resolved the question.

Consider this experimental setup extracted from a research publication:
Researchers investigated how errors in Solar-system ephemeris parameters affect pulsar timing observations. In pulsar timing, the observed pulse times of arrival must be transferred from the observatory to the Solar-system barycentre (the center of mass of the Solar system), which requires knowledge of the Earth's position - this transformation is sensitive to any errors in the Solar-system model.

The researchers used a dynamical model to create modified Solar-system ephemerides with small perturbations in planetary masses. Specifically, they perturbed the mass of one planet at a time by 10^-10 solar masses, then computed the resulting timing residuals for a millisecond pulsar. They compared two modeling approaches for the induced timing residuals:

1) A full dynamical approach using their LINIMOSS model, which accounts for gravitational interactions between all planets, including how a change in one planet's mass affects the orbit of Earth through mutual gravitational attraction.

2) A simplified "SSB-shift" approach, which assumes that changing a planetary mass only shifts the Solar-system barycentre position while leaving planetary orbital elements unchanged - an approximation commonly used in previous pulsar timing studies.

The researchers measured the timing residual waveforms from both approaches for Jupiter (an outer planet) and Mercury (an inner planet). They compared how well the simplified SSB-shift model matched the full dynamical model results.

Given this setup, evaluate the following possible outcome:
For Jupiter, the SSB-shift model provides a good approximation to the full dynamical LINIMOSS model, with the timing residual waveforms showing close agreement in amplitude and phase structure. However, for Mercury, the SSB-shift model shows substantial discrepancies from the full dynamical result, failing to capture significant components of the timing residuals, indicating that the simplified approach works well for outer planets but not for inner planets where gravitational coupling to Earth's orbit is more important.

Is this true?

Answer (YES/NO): YES